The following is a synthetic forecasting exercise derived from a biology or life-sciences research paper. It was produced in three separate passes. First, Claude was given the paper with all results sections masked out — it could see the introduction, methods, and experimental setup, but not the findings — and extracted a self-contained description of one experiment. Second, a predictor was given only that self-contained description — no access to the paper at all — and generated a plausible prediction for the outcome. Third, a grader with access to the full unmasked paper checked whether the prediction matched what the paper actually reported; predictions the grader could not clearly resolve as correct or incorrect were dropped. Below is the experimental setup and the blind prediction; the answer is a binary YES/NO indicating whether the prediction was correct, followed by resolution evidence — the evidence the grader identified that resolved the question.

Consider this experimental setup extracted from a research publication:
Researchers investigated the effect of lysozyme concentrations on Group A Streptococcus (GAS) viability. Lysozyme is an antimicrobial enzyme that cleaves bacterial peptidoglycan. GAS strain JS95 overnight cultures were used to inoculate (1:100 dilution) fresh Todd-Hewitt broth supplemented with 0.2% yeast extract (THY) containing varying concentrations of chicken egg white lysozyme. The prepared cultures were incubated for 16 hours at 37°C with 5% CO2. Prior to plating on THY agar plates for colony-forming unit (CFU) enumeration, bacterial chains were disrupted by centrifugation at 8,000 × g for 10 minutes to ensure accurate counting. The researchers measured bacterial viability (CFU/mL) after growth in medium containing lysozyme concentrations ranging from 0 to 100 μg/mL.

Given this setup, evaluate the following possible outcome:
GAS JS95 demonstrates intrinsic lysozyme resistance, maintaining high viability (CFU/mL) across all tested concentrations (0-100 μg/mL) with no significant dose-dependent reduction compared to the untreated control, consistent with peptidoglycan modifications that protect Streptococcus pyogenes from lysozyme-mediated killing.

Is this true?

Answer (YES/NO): YES